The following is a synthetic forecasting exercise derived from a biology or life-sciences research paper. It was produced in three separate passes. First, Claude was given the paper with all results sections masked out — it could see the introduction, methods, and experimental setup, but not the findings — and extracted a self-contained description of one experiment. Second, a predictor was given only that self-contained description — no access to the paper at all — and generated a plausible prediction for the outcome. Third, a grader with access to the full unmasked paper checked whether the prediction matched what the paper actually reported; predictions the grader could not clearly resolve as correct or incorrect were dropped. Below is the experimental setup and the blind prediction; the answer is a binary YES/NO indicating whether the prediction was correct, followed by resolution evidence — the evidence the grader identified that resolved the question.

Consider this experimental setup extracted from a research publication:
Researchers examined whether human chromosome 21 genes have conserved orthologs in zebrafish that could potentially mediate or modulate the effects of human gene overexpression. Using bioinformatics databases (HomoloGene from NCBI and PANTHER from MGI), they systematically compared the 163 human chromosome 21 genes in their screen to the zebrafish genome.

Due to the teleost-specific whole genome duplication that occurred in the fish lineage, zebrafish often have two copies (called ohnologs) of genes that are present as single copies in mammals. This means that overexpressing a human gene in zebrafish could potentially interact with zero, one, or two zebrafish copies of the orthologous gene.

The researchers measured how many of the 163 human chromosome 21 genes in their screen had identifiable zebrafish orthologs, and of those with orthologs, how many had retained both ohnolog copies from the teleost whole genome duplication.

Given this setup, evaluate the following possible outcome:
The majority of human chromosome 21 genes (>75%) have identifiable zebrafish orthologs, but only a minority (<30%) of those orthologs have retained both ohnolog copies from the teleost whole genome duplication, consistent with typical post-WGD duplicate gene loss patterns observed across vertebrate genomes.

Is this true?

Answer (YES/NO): NO